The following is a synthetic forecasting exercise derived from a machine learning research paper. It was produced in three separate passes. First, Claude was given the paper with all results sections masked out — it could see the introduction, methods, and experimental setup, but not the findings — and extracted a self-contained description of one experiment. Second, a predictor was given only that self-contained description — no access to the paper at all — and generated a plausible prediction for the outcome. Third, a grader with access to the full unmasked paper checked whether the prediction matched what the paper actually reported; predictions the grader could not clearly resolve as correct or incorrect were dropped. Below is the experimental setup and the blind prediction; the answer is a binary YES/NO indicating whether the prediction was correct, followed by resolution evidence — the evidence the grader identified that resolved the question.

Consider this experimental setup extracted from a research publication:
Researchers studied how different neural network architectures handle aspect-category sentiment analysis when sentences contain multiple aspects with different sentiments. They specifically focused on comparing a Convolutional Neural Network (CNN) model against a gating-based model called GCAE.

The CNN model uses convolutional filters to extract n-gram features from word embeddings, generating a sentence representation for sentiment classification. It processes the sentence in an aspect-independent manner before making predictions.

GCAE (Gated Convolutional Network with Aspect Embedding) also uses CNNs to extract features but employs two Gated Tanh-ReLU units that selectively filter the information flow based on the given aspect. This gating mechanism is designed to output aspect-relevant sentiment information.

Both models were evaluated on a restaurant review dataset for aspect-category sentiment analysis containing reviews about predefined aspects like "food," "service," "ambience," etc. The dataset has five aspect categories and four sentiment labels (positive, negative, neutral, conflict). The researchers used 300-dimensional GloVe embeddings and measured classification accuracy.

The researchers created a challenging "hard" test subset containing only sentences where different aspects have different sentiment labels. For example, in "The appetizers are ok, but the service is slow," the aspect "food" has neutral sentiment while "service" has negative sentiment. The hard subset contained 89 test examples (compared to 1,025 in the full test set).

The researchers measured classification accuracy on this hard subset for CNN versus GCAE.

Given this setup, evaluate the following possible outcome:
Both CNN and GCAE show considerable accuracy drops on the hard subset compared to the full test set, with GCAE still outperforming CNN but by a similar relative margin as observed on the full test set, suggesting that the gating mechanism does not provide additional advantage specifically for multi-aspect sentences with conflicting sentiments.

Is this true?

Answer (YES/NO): NO